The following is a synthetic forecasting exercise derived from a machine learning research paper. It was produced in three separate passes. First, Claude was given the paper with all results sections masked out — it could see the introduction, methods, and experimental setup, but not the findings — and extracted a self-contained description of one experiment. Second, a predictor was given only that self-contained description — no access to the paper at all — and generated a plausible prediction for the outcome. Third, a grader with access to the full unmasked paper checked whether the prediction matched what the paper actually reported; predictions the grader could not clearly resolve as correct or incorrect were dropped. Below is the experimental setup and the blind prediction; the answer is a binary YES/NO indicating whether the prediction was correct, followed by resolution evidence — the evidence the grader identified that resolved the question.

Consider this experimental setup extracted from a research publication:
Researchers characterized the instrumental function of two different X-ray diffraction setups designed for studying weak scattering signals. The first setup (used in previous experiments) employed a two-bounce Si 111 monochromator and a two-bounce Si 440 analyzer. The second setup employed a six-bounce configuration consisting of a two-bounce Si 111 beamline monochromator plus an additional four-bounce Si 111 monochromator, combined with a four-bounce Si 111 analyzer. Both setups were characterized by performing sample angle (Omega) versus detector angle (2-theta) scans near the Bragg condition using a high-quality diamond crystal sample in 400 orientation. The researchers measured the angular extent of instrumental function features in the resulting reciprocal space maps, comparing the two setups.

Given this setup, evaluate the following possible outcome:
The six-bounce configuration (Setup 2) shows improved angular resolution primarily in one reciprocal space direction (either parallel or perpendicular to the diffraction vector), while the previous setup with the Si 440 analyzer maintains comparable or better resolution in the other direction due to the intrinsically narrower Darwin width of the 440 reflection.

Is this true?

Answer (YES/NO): NO